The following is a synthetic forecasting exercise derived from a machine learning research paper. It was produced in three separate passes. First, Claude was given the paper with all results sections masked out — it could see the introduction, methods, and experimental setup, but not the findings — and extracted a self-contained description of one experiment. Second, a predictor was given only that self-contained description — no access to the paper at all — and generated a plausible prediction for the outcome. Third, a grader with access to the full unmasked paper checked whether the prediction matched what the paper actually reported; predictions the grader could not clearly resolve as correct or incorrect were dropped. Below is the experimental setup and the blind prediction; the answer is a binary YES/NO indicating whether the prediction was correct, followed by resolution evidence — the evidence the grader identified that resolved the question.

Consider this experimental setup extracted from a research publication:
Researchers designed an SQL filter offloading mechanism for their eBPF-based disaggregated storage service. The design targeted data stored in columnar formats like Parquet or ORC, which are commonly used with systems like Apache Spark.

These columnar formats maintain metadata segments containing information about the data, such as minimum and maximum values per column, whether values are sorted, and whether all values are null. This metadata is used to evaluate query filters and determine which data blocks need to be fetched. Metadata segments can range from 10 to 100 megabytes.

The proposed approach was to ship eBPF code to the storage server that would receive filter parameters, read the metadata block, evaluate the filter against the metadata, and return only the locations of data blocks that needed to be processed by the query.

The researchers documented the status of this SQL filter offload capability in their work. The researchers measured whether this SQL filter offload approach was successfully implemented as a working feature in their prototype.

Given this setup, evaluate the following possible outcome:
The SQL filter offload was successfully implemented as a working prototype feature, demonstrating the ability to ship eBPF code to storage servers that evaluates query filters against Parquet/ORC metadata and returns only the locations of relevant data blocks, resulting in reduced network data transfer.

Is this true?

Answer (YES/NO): NO